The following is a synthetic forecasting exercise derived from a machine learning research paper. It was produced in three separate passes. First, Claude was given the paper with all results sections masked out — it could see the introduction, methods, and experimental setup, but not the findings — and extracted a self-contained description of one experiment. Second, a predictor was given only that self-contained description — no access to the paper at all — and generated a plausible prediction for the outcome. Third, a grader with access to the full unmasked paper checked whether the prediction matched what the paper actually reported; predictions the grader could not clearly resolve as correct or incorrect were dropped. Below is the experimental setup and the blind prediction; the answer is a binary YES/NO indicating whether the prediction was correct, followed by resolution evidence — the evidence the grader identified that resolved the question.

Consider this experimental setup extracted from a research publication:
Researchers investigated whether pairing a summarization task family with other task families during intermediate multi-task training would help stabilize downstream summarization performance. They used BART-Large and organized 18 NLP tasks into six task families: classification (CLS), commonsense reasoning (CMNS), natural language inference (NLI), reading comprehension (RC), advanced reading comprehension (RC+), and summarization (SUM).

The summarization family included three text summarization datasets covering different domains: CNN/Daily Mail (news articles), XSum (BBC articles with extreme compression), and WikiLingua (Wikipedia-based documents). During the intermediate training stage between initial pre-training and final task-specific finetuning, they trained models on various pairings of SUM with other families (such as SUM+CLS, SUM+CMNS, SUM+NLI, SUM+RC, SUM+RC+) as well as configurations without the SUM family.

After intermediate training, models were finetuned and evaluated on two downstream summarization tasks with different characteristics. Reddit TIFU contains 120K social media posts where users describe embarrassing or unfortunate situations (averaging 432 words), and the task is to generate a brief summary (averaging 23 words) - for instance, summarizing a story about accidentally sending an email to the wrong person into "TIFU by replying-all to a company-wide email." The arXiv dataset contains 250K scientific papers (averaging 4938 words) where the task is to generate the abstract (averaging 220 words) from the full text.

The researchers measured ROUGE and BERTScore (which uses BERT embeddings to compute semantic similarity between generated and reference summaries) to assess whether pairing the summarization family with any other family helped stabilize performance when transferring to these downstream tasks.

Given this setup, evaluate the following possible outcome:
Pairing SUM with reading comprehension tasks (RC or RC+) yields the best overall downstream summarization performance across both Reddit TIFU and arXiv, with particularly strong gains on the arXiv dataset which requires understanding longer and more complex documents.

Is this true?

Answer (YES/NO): NO